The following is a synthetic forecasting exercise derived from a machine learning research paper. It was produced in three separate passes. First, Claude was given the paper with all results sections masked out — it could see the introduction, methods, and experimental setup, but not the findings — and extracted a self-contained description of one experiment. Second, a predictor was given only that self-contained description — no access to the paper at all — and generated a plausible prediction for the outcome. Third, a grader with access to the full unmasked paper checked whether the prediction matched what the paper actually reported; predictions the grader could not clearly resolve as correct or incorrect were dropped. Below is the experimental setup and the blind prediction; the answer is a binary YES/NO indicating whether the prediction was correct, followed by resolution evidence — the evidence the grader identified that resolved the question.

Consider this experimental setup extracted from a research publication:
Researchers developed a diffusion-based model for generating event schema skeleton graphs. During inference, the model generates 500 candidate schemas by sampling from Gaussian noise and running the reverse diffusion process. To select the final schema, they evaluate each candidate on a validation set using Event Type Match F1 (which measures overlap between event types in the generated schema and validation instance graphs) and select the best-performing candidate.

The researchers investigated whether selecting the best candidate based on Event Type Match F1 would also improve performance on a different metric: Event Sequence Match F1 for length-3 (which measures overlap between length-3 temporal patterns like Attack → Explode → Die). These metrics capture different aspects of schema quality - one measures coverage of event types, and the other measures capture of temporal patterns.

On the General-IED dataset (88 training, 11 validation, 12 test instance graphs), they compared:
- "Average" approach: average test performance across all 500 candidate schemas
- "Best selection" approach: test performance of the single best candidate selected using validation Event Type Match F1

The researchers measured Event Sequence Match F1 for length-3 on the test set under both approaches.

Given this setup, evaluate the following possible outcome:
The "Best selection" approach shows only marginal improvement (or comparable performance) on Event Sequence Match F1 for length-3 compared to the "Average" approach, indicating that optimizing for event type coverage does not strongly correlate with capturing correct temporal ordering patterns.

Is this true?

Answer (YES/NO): NO